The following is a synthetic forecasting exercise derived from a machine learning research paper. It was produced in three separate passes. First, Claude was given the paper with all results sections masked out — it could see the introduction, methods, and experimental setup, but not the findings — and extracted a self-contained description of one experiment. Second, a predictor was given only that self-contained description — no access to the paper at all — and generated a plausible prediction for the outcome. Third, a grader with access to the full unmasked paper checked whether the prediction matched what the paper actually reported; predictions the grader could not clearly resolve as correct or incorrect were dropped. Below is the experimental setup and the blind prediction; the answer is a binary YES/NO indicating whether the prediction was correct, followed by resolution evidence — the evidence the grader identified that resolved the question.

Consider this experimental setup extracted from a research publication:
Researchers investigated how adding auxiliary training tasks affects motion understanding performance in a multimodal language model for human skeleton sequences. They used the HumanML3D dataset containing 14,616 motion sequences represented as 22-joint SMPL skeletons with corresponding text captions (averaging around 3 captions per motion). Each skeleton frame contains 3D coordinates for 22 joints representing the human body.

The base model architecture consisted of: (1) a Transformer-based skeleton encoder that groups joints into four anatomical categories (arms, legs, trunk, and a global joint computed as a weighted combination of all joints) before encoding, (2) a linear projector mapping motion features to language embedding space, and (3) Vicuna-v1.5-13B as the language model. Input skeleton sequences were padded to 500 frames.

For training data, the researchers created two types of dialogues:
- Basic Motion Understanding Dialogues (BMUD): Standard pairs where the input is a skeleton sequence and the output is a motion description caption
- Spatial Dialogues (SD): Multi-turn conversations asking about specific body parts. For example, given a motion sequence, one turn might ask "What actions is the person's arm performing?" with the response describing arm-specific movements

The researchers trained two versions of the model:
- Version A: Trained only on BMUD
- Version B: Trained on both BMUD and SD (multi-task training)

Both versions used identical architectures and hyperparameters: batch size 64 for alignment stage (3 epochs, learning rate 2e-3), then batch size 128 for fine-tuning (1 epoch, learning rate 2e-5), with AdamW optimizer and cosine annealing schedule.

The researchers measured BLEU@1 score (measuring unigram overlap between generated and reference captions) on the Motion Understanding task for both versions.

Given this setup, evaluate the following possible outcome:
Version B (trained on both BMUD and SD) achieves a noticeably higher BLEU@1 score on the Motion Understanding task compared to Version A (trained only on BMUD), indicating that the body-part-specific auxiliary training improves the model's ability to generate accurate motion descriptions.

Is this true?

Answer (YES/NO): NO